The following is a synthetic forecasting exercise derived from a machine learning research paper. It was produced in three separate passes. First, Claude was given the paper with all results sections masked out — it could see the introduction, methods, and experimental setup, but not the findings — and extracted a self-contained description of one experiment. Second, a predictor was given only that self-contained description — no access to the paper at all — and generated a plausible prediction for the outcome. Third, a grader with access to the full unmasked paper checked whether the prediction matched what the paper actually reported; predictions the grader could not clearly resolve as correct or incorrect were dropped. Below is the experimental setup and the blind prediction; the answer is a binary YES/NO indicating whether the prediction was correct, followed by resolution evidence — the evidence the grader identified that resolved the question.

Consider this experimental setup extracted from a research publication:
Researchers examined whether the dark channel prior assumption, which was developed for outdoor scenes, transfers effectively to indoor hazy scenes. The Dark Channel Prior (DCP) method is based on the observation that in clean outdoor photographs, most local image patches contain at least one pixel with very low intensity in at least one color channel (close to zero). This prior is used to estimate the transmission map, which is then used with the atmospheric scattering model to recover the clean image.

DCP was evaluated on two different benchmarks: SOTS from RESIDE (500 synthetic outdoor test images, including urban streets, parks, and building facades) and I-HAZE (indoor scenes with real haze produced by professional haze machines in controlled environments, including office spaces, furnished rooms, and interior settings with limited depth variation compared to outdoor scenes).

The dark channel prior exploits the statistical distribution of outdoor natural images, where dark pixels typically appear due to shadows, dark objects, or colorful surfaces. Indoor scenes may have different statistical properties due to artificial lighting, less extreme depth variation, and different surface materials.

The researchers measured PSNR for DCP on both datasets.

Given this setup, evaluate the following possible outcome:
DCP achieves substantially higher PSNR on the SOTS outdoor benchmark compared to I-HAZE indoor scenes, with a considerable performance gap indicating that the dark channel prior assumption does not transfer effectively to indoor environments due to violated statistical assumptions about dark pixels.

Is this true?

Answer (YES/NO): YES